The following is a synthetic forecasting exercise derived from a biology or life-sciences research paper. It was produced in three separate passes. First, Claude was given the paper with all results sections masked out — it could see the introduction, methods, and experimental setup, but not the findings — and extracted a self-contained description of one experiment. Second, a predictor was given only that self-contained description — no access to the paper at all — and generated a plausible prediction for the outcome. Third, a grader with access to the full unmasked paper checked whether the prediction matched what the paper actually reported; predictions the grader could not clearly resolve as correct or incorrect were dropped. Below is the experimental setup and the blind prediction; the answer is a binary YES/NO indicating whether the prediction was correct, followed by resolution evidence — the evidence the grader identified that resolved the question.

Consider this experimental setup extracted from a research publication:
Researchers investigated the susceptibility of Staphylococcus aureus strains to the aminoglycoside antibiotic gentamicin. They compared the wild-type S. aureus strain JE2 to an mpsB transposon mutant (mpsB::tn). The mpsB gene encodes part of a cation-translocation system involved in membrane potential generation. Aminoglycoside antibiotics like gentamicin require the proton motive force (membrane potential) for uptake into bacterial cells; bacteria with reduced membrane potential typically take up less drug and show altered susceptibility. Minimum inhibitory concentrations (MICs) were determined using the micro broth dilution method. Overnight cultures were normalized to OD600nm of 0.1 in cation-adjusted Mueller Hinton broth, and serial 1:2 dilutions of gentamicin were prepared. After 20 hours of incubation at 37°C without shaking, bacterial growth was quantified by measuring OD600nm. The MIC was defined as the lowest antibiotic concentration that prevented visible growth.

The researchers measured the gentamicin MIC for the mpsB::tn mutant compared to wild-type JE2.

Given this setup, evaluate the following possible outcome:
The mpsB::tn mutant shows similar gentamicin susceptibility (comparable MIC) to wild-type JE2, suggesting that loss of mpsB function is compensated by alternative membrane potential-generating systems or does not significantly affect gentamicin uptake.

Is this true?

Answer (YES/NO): NO